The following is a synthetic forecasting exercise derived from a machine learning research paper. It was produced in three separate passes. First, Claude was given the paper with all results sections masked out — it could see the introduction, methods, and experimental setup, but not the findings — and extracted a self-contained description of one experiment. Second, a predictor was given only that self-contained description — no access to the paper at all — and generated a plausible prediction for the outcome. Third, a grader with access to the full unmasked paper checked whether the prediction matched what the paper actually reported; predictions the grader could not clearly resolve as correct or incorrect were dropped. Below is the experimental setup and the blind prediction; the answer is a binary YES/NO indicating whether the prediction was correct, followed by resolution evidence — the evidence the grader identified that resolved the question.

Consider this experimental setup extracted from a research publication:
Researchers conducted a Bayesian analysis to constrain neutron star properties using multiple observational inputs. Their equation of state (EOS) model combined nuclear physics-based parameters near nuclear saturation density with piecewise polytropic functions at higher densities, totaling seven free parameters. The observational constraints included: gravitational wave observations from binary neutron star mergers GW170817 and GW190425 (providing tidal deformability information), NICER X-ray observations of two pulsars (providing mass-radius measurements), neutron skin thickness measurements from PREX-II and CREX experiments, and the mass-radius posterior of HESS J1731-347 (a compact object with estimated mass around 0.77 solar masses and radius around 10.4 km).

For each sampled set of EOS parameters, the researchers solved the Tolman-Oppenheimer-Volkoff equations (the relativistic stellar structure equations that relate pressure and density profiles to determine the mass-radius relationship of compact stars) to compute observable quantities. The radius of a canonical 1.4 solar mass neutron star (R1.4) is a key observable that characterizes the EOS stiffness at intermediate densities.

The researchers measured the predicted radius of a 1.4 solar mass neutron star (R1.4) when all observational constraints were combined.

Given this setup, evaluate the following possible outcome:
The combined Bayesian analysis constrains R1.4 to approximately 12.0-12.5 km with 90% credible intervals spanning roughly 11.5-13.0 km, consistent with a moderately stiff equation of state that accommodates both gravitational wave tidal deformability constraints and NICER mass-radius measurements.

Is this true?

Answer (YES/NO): YES